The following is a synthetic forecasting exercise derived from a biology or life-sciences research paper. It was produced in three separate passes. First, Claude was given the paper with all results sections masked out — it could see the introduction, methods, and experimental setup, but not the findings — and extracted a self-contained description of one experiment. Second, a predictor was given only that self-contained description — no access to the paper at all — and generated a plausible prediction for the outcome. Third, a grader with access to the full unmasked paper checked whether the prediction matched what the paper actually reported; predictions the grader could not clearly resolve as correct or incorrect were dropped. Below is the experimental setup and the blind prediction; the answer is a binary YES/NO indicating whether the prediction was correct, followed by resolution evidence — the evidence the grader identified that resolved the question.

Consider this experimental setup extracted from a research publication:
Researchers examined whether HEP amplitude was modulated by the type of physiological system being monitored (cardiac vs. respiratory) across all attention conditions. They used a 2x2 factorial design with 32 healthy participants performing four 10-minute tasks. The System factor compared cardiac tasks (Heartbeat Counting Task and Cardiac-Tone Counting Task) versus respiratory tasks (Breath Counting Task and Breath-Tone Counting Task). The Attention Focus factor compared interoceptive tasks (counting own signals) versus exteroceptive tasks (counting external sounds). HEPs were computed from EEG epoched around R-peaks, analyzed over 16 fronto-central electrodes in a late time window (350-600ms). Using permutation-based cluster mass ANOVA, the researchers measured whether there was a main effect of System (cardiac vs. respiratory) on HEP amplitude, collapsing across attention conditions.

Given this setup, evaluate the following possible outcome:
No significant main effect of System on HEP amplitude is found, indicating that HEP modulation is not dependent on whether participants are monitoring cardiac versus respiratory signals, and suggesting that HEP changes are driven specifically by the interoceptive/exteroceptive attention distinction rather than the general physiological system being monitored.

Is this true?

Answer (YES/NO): NO